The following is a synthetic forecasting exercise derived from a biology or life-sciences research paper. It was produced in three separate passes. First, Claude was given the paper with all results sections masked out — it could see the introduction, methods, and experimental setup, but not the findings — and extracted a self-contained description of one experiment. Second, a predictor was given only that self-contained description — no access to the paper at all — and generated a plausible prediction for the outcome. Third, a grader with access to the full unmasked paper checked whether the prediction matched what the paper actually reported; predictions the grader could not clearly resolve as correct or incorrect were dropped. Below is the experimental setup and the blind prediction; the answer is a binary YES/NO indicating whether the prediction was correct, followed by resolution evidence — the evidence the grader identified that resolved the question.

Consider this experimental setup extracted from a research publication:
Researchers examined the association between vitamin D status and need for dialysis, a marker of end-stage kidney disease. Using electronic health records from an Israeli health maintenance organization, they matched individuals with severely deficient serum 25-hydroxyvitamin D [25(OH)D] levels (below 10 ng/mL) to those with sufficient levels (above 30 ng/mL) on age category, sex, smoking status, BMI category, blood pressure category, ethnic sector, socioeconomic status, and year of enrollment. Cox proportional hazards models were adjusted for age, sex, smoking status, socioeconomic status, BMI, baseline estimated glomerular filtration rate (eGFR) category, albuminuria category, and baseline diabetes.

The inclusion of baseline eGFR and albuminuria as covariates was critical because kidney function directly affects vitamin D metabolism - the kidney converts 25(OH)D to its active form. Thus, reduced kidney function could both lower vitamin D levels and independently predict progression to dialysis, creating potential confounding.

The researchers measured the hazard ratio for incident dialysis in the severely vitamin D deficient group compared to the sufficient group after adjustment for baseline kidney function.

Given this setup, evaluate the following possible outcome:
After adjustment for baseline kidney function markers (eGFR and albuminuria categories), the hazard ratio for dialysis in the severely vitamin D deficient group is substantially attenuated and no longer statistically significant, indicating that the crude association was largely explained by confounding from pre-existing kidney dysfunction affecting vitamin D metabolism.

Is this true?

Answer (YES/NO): NO